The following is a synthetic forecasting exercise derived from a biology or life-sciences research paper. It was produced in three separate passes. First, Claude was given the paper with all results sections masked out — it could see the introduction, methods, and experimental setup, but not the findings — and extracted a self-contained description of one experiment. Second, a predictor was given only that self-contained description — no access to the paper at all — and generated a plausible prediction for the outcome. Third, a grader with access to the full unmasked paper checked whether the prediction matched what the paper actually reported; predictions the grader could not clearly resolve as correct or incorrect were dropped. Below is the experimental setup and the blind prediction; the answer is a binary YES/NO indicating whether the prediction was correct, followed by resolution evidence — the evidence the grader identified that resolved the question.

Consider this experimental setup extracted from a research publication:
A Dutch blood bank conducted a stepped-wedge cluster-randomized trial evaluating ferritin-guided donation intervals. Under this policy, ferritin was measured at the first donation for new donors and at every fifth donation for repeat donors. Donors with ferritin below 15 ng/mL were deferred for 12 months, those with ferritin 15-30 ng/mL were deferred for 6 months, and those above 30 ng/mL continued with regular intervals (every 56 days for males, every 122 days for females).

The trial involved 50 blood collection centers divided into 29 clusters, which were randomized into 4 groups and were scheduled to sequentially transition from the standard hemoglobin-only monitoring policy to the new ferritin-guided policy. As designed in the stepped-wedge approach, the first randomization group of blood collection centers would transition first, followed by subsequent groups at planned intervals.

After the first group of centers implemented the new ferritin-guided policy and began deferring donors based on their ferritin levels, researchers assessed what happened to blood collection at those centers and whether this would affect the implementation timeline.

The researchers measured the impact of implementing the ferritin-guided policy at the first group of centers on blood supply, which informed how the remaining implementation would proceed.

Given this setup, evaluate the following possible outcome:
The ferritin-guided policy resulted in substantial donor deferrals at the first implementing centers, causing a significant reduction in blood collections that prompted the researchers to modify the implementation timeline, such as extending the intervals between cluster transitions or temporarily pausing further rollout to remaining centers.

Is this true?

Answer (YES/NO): YES